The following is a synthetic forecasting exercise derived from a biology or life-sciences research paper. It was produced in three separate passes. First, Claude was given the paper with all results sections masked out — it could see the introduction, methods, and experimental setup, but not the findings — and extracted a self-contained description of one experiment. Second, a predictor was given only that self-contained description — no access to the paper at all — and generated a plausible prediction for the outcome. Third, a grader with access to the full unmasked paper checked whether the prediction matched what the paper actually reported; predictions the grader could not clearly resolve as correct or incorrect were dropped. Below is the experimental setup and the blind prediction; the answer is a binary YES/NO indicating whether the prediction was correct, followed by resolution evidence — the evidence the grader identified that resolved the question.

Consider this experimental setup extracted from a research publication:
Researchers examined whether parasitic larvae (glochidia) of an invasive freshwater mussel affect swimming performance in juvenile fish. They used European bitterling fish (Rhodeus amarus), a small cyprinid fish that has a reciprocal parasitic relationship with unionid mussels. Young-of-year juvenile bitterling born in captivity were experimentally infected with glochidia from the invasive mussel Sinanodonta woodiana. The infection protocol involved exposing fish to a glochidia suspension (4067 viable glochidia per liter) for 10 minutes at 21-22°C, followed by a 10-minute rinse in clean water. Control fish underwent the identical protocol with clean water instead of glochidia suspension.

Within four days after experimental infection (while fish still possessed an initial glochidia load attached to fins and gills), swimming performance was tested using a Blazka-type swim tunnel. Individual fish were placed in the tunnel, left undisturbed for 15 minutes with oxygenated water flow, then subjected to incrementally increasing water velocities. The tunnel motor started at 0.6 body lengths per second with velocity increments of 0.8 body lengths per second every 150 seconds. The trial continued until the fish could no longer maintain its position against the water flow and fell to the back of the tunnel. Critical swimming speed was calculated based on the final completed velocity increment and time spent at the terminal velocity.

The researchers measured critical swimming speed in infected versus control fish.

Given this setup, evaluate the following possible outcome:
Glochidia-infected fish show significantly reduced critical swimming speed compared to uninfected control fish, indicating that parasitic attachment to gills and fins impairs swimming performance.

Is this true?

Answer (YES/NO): YES